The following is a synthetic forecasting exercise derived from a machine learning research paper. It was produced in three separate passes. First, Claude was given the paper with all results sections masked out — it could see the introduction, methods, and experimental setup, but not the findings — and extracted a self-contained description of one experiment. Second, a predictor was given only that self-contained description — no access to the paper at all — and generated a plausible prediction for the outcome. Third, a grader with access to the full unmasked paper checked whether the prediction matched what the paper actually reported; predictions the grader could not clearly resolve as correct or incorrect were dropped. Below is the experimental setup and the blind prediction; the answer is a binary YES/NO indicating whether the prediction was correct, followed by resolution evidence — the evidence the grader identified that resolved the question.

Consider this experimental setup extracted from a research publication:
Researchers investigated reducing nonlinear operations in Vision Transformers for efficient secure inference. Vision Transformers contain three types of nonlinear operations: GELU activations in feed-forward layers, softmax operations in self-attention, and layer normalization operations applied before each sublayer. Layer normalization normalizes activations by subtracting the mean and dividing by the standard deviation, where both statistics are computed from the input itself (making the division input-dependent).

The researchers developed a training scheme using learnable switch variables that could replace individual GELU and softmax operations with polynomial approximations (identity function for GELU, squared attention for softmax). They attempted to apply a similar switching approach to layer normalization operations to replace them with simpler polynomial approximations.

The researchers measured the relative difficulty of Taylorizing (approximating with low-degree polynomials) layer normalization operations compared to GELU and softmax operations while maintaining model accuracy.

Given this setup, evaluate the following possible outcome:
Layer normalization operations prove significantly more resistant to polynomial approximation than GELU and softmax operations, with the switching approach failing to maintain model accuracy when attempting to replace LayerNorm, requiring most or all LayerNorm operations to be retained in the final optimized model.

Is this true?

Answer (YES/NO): YES